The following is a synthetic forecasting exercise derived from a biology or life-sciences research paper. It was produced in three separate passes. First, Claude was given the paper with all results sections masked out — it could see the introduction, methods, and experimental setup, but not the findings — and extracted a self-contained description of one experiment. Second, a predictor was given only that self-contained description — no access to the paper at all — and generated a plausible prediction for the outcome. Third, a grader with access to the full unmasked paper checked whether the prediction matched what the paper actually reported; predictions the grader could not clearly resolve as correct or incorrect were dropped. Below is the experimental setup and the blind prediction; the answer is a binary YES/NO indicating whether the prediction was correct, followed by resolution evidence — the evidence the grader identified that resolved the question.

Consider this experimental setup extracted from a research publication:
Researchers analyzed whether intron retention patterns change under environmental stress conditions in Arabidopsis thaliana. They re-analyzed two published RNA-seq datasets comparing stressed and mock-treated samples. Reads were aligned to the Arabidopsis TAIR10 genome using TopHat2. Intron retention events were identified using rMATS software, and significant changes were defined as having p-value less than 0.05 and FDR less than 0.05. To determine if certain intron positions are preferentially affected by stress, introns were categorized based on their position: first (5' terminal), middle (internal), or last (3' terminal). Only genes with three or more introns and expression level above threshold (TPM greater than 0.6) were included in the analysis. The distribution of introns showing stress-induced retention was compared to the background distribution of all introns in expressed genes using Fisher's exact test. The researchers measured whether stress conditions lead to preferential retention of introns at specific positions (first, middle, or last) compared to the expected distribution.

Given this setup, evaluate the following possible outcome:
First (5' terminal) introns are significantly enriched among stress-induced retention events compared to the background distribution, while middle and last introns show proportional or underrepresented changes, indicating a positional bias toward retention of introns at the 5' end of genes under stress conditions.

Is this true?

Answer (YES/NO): NO